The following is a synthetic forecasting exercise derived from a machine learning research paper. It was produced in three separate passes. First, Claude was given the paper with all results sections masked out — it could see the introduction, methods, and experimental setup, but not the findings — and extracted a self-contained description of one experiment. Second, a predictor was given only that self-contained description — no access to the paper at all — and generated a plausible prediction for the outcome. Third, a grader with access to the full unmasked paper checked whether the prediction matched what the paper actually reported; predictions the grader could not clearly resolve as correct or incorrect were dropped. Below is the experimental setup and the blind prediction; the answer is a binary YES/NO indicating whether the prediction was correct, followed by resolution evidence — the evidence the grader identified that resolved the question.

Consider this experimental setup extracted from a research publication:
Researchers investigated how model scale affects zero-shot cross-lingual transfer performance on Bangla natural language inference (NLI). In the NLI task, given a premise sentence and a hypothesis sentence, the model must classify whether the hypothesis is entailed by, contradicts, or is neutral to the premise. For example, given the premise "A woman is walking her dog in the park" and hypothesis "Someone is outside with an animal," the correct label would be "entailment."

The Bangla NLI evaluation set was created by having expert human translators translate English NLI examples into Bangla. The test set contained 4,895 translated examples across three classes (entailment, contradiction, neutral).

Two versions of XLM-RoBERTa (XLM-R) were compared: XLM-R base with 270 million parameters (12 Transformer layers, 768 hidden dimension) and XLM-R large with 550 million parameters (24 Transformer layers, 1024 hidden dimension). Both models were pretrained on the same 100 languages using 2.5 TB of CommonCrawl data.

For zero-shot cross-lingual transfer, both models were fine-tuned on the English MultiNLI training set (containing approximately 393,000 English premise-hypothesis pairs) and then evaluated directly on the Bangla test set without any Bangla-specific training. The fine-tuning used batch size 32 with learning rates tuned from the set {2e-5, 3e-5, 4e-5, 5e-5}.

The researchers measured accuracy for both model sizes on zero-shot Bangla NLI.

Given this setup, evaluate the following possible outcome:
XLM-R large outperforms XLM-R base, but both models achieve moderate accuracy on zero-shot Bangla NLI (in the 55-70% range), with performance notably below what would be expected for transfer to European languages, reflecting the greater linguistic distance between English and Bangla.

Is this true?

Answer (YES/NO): NO